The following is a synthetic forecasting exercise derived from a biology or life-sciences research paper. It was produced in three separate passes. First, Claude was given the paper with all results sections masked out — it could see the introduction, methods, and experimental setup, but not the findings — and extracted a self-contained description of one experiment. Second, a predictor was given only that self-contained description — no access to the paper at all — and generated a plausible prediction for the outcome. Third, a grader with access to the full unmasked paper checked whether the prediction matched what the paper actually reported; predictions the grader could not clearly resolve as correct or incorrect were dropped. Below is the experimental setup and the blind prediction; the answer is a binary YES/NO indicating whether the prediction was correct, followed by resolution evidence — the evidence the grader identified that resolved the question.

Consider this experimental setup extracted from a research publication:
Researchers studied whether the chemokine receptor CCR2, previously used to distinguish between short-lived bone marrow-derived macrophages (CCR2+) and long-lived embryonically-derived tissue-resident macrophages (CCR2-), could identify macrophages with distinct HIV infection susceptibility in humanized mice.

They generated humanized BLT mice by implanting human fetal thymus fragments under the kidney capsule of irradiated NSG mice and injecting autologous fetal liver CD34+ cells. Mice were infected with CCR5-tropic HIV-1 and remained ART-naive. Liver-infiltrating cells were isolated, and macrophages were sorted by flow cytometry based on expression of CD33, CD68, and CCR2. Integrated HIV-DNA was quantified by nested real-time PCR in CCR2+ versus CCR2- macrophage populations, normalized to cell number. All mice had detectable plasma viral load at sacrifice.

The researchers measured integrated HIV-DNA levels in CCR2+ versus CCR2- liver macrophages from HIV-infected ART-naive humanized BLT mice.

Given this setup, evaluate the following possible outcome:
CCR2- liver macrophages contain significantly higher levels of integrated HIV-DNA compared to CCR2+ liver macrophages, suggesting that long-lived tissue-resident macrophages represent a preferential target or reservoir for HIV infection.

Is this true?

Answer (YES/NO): NO